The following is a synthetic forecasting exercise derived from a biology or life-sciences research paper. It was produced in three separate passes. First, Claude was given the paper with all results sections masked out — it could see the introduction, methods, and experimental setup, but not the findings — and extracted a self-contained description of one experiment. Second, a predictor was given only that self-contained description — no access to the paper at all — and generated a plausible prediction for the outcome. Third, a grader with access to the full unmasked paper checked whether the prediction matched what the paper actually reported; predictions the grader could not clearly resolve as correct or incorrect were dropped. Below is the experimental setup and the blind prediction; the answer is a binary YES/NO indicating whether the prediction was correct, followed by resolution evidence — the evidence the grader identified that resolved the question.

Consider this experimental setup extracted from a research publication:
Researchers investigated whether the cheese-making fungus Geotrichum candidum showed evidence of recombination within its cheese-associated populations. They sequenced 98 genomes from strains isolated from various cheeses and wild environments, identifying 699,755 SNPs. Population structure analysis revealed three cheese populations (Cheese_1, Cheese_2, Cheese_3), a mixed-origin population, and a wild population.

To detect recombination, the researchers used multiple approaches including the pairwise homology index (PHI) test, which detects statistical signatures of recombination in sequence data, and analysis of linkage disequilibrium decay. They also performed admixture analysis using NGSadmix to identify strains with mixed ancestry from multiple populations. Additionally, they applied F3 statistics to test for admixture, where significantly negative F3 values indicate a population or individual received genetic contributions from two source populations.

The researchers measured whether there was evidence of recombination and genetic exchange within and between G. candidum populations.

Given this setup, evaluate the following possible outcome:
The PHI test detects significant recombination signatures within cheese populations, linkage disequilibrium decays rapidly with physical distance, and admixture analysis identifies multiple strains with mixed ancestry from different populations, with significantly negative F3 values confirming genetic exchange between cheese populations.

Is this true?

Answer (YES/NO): NO